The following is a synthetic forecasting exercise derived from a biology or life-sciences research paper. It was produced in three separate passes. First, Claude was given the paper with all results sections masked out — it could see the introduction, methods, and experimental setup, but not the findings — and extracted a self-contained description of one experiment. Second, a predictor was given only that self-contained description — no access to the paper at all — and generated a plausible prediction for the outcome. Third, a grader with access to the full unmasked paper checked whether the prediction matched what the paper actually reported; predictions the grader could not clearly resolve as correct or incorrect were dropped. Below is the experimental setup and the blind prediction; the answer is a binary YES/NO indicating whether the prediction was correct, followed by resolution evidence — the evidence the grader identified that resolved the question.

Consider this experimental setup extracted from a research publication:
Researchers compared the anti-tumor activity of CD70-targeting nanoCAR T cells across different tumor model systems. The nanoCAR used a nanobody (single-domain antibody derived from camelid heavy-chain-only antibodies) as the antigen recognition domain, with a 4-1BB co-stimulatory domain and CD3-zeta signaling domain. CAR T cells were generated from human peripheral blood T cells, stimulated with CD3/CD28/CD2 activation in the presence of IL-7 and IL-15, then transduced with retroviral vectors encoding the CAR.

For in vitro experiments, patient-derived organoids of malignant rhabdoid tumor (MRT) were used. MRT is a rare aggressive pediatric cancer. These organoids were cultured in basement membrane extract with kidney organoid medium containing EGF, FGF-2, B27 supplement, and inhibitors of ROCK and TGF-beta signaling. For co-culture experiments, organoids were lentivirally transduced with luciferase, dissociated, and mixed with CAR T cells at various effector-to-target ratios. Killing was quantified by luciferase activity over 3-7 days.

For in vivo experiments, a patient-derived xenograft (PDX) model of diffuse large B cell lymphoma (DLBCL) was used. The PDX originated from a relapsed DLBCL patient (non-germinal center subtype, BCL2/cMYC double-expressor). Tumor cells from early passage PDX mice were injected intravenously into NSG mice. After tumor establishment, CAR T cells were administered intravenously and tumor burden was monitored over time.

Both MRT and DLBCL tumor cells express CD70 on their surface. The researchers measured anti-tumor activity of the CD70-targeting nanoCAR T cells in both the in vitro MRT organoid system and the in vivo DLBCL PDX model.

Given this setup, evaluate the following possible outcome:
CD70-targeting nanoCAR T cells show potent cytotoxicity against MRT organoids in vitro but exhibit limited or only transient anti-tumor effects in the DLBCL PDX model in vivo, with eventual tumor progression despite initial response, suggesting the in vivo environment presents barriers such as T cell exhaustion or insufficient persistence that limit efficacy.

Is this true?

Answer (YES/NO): YES